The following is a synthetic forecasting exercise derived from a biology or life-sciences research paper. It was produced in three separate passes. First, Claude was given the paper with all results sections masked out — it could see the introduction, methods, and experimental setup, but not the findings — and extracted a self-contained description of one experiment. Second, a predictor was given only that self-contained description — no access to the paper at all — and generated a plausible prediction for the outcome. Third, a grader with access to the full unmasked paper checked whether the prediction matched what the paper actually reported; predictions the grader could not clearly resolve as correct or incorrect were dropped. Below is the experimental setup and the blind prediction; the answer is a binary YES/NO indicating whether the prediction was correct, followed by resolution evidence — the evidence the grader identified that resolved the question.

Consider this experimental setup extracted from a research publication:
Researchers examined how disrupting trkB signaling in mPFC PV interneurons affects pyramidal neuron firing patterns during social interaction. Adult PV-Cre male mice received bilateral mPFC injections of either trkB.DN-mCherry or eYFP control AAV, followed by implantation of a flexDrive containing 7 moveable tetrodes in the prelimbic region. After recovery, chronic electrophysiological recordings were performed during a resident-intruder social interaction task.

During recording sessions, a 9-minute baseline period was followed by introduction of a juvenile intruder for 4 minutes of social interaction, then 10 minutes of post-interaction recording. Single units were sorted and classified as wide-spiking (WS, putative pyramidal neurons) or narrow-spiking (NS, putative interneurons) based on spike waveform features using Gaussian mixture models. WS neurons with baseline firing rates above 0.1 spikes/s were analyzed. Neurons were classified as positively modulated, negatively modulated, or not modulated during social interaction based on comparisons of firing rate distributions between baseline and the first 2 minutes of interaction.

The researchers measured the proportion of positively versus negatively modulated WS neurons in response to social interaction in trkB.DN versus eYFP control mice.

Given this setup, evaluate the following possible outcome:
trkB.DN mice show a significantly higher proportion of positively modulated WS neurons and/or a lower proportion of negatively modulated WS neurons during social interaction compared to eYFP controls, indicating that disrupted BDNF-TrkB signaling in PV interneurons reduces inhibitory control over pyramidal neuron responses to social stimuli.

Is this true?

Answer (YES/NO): YES